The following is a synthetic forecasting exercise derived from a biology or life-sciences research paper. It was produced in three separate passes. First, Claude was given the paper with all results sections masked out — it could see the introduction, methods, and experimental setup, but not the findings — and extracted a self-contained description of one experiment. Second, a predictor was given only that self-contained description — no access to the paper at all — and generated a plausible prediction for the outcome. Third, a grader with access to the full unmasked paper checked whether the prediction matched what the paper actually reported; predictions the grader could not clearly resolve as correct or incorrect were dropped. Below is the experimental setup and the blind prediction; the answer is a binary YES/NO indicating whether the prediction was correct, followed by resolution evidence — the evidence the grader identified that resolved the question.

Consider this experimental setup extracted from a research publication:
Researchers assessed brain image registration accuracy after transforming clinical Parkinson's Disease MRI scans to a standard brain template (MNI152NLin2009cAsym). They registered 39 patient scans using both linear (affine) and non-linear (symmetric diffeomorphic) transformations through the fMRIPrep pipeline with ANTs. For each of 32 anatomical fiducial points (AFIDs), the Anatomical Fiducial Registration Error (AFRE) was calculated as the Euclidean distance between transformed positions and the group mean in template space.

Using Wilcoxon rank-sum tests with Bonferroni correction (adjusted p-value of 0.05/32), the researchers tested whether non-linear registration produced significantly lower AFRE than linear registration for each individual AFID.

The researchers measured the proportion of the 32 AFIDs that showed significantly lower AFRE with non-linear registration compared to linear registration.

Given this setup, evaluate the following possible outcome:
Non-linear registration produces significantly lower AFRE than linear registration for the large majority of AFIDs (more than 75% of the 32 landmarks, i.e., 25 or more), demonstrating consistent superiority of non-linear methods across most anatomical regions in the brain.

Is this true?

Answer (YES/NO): YES